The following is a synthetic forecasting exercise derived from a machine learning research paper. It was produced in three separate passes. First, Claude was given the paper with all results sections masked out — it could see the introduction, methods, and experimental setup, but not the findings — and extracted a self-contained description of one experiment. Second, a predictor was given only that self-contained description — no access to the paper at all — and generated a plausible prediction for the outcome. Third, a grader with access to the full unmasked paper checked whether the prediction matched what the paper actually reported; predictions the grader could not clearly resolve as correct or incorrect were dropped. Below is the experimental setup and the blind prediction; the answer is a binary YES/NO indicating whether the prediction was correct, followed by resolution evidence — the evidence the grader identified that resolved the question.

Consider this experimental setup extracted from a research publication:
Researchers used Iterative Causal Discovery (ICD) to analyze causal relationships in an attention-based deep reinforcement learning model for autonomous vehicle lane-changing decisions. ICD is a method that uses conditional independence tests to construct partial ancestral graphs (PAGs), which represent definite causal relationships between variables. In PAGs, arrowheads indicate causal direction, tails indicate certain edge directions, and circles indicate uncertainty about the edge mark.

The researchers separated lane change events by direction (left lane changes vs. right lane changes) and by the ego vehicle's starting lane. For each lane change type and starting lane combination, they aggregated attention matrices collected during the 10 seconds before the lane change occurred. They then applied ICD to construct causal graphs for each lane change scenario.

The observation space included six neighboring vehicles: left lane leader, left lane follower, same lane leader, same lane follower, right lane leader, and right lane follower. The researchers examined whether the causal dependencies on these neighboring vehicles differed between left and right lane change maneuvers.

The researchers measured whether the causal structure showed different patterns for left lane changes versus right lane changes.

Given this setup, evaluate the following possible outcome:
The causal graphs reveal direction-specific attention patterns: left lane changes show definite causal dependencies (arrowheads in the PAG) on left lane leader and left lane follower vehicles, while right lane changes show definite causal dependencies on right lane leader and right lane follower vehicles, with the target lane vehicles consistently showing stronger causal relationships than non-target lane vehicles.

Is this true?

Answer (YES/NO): NO